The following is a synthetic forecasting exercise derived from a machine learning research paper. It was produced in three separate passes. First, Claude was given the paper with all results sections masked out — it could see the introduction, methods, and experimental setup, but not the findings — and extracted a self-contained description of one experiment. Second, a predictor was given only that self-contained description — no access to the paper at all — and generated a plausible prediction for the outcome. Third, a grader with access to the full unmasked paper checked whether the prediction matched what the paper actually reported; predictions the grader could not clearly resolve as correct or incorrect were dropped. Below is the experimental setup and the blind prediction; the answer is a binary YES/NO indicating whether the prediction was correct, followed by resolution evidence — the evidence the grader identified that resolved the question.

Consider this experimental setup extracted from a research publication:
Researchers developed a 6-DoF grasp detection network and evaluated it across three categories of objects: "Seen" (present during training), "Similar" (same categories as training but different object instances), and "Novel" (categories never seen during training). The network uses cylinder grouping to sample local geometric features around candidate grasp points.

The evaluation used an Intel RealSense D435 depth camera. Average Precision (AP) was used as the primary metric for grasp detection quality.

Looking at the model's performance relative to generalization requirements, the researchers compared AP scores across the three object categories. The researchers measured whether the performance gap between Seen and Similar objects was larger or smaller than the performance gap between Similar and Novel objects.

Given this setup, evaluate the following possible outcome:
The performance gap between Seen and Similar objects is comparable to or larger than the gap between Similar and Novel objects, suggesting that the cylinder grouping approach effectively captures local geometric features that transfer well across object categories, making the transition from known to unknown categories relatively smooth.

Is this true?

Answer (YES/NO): NO